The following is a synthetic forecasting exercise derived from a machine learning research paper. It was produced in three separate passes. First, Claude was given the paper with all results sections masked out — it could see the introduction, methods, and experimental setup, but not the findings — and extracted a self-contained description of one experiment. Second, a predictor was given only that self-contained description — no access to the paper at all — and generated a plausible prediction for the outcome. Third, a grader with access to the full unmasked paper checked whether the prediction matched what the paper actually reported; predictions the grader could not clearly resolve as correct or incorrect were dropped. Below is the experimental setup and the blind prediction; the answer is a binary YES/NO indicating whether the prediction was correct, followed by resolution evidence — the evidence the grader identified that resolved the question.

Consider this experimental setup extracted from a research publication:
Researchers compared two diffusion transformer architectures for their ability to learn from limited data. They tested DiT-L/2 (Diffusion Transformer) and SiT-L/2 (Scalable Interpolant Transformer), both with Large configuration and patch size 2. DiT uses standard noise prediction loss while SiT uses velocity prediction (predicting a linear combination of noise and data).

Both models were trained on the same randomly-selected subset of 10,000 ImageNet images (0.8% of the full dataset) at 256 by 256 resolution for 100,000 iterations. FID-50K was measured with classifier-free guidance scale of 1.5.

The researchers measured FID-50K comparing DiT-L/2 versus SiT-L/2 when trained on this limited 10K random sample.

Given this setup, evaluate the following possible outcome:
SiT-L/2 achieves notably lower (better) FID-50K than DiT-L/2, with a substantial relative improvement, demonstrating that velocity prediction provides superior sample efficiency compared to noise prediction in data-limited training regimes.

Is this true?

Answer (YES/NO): YES